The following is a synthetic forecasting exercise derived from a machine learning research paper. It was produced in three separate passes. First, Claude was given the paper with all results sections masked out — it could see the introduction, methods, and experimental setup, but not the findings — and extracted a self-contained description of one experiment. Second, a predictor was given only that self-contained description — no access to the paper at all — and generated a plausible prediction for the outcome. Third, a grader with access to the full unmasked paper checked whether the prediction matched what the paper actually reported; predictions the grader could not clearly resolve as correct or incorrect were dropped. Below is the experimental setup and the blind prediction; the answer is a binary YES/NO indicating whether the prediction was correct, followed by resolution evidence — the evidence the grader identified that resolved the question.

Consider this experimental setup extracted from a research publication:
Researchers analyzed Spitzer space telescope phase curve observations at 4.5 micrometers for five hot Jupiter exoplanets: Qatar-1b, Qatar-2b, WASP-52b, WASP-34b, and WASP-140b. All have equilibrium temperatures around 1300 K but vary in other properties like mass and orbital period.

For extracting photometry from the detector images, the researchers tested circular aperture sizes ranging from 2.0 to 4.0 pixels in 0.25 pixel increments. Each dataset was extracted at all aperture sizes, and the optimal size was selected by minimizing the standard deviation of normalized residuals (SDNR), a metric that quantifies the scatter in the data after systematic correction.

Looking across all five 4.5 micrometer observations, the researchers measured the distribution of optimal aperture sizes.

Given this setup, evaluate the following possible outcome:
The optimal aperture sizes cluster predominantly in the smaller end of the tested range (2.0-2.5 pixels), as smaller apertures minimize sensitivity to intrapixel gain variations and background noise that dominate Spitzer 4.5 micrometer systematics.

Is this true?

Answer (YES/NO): YES